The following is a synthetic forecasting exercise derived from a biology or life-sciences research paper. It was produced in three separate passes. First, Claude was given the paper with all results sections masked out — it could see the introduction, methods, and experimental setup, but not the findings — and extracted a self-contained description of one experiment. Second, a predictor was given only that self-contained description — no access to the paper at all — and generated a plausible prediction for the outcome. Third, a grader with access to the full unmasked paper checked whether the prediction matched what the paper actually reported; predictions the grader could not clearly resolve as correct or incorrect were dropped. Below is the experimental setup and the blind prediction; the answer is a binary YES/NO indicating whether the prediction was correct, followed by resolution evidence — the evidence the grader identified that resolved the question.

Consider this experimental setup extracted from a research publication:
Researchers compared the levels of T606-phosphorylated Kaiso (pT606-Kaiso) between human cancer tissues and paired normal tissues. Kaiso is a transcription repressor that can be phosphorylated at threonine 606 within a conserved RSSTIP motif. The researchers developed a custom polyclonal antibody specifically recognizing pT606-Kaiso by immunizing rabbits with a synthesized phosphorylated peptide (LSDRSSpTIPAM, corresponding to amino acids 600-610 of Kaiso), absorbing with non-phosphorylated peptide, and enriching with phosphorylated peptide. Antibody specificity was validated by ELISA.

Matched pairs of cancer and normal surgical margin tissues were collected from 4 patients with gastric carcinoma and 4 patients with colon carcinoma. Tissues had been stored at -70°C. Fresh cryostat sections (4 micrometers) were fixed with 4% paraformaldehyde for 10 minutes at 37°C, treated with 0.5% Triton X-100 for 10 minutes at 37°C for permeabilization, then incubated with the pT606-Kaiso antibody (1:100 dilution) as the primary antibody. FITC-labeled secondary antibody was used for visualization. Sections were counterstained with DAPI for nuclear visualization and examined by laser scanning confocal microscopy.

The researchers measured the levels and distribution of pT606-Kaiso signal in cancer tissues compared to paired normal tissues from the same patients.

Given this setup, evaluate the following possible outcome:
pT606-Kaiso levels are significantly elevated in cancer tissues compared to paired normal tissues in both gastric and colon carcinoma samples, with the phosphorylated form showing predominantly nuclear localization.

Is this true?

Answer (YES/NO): NO